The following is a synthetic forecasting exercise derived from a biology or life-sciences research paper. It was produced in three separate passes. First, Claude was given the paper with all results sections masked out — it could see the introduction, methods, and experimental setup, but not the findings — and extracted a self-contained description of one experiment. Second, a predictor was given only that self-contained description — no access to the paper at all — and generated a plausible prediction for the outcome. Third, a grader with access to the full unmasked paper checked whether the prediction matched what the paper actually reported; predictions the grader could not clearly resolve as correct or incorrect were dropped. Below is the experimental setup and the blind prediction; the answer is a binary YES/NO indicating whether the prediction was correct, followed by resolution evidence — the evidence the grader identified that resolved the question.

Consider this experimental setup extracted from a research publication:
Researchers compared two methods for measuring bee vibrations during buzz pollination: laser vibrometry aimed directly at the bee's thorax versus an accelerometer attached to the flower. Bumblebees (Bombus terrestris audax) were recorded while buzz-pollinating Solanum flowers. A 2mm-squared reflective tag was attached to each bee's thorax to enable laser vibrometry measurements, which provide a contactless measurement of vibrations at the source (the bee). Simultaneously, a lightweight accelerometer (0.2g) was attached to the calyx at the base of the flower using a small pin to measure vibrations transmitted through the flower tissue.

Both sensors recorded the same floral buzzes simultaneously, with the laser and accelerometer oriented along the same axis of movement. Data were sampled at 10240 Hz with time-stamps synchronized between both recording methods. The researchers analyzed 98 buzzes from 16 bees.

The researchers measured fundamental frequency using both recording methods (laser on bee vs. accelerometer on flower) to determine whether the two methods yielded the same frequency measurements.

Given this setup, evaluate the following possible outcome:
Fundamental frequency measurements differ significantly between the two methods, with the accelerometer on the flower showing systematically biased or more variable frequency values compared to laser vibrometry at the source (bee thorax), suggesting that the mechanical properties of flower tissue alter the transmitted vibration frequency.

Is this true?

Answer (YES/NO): NO